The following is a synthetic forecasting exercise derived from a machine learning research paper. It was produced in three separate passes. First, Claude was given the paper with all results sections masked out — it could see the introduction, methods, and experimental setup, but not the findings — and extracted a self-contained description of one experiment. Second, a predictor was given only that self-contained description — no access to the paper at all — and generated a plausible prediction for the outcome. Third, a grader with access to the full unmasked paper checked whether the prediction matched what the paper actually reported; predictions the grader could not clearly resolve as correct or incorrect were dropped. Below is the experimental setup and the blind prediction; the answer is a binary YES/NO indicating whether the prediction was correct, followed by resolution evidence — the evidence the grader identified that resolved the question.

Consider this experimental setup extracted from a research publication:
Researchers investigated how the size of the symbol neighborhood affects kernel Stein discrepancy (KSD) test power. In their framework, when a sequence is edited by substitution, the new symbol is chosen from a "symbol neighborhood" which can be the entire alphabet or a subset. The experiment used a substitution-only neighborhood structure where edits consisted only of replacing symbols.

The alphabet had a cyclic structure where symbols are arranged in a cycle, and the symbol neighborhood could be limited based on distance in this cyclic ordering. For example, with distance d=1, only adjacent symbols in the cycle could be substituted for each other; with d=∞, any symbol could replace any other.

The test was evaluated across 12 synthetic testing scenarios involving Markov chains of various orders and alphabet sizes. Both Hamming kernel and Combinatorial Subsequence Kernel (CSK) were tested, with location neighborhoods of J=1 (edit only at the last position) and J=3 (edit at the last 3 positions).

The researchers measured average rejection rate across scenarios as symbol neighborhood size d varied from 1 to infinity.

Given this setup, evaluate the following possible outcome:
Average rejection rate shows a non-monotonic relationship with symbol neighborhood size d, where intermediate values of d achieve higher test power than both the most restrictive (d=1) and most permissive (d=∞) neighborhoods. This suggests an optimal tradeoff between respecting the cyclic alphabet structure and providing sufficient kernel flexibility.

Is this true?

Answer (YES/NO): NO